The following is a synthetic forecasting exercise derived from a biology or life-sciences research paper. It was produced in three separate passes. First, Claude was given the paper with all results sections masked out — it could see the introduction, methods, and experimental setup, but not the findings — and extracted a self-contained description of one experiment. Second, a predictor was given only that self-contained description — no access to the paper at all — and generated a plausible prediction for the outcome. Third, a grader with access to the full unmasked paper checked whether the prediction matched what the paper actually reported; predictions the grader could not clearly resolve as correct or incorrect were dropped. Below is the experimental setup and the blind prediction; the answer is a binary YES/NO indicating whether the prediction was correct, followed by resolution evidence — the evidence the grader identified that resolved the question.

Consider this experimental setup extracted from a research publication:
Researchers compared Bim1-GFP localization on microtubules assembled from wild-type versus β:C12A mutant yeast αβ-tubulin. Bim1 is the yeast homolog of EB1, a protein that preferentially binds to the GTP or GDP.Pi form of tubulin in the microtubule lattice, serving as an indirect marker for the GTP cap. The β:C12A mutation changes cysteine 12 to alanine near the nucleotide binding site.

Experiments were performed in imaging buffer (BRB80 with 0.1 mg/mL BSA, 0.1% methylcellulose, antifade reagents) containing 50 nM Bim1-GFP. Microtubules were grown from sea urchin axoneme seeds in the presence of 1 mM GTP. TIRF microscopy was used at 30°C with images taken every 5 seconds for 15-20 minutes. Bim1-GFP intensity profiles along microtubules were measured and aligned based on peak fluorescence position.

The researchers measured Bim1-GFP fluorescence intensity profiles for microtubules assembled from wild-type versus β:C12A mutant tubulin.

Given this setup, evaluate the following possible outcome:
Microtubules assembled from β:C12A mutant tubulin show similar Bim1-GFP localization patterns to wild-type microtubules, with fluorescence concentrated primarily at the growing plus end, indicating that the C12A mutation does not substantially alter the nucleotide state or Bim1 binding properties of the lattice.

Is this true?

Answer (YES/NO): YES